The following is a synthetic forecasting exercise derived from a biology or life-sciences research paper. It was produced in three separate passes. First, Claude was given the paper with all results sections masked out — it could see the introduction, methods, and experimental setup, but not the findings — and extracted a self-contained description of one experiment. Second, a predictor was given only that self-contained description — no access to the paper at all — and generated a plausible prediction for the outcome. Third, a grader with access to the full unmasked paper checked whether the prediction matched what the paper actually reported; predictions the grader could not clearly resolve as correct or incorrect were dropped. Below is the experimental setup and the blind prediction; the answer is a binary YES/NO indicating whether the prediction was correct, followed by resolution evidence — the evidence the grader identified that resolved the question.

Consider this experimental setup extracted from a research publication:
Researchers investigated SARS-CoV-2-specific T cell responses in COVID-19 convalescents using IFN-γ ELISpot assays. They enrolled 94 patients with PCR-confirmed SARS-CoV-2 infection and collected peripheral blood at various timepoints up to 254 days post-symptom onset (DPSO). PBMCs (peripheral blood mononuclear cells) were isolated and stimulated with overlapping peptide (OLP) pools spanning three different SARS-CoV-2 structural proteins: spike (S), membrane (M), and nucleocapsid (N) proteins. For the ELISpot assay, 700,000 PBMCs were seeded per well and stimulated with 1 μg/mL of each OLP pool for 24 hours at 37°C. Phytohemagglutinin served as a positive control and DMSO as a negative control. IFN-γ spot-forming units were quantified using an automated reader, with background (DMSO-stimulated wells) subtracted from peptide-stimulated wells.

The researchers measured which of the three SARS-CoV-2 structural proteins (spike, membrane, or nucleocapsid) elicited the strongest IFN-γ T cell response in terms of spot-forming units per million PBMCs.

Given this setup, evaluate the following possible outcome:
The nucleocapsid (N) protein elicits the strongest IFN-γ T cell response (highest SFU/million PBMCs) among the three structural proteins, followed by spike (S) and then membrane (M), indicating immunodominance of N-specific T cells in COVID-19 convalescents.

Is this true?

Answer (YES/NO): NO